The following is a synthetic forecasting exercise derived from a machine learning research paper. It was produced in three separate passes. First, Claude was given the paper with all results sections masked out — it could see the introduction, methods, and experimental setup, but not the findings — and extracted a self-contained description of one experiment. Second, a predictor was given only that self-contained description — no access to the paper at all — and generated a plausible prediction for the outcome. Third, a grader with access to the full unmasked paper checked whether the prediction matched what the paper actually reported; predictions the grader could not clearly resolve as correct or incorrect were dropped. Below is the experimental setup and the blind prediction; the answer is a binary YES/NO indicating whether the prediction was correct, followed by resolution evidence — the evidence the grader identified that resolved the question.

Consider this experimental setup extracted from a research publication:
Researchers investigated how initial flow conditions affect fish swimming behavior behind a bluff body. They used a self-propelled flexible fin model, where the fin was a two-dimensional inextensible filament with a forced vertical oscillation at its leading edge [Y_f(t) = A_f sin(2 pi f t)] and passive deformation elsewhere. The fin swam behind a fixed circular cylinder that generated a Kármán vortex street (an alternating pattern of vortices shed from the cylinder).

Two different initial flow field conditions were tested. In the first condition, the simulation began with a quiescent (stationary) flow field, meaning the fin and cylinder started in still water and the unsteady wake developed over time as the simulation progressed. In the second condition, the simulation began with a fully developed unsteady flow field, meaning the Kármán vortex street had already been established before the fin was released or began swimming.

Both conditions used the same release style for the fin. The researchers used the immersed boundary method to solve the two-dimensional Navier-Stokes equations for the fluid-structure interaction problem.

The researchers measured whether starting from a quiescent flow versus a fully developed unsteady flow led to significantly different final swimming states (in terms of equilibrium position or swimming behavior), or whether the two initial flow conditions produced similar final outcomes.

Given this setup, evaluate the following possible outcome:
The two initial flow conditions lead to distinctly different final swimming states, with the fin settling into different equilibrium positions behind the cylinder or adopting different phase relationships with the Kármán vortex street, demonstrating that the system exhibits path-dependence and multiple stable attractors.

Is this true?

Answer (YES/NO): YES